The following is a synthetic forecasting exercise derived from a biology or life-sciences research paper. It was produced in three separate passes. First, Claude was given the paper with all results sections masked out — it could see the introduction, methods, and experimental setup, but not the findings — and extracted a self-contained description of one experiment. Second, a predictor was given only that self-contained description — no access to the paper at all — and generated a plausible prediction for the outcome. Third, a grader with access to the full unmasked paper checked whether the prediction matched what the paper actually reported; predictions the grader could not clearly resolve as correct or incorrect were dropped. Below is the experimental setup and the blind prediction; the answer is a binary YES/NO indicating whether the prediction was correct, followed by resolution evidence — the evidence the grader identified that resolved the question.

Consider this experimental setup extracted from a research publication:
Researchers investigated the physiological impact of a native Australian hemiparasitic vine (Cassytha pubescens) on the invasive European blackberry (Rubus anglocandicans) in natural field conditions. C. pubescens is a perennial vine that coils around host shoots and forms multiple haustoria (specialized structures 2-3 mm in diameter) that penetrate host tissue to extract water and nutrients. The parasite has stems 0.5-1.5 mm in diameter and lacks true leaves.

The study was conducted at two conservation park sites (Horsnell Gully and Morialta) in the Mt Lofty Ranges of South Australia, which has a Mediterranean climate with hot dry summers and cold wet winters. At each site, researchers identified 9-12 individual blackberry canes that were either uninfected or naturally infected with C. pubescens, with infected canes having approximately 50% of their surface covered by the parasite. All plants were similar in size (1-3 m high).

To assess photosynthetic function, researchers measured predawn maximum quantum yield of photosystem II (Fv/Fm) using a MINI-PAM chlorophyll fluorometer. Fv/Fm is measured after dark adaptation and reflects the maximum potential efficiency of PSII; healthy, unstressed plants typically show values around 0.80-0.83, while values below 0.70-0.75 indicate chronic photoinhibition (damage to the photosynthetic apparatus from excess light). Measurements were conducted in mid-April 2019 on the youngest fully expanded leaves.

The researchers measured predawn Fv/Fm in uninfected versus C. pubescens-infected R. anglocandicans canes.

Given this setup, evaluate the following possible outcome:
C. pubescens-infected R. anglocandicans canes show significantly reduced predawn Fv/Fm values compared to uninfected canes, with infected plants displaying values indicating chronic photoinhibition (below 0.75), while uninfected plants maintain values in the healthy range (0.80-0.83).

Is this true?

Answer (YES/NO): NO